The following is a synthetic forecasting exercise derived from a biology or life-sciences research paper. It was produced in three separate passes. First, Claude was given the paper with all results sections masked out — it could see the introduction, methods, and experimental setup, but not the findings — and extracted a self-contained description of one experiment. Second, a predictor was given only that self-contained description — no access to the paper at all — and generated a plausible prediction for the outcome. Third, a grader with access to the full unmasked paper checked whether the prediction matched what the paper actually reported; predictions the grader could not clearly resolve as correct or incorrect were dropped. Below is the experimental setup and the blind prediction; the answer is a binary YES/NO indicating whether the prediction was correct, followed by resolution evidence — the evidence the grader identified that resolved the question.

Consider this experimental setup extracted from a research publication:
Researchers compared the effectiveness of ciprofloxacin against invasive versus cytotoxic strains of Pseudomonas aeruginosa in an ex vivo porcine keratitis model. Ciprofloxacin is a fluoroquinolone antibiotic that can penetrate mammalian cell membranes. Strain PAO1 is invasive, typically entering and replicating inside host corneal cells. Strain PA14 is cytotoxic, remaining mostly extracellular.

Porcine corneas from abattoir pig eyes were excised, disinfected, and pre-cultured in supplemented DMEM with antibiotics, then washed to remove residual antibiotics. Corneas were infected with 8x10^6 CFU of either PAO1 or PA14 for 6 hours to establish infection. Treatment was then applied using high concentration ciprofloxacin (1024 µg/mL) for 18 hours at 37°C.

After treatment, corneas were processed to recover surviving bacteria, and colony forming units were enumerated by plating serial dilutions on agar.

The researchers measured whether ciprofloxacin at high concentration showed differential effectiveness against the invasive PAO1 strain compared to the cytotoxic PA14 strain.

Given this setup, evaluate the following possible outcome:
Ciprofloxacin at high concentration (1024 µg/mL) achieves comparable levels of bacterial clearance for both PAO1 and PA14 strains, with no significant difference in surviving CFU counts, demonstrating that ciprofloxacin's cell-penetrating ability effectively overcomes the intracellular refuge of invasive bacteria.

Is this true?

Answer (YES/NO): YES